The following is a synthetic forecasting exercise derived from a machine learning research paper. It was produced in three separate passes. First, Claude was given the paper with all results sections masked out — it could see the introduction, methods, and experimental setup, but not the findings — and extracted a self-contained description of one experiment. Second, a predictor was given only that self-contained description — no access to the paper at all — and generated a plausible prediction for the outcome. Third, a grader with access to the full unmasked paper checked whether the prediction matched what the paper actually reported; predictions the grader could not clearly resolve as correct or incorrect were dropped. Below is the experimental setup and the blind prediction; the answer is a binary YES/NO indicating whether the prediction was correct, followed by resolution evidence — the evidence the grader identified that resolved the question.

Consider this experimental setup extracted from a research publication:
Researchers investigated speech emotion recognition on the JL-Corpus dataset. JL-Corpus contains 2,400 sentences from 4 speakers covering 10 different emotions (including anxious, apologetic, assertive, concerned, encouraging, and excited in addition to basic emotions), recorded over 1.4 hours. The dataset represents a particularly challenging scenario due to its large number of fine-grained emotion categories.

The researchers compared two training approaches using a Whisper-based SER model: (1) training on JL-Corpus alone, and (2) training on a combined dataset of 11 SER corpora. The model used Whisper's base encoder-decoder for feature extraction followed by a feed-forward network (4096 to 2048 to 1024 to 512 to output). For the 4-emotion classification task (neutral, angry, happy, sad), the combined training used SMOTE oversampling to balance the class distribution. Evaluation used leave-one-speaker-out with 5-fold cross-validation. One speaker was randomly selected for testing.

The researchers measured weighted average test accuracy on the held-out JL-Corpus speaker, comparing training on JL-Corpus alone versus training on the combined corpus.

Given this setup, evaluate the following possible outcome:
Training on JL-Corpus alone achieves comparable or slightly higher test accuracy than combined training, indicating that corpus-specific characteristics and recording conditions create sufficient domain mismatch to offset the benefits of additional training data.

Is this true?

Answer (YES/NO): NO